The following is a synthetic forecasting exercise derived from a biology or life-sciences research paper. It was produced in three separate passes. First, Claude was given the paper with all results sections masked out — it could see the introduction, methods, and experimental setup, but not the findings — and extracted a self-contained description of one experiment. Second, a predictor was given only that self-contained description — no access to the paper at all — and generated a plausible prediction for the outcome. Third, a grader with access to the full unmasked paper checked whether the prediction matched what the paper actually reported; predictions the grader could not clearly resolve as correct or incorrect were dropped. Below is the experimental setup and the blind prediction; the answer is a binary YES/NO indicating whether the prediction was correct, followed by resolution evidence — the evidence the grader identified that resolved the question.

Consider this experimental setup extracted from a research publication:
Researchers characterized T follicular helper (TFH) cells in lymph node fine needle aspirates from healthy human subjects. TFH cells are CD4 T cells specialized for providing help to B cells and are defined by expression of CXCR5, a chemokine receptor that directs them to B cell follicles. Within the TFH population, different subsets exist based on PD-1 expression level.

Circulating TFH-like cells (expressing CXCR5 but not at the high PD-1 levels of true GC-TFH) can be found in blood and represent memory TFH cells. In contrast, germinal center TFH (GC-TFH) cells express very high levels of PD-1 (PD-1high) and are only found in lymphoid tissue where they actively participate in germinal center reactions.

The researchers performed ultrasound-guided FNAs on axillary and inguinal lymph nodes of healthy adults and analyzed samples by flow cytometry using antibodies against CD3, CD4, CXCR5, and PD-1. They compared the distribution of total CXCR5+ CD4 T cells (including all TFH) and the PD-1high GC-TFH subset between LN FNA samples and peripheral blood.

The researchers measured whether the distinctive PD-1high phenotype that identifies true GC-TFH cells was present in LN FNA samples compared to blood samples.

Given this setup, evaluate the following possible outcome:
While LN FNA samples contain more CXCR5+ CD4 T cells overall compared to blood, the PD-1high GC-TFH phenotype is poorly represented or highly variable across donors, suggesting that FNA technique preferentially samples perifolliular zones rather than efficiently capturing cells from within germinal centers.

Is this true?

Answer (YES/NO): NO